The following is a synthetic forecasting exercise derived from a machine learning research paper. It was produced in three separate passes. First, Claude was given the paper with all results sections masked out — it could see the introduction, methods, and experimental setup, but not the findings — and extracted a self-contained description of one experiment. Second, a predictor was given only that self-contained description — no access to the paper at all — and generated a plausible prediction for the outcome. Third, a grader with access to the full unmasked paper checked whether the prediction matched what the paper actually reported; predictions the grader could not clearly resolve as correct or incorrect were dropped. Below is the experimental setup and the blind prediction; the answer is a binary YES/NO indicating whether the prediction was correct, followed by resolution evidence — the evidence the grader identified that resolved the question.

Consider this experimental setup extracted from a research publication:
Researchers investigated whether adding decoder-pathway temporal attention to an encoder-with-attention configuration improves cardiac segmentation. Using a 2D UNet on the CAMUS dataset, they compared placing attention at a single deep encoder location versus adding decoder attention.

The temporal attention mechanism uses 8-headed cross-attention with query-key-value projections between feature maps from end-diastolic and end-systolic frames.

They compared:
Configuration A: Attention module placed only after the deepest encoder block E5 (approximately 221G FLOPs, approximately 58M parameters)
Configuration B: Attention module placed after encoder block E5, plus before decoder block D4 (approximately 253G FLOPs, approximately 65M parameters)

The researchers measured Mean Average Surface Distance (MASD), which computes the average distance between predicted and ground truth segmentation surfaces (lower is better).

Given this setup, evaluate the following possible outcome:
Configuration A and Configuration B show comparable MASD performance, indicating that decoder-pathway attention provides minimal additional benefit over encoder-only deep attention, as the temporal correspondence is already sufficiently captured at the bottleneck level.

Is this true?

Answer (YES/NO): YES